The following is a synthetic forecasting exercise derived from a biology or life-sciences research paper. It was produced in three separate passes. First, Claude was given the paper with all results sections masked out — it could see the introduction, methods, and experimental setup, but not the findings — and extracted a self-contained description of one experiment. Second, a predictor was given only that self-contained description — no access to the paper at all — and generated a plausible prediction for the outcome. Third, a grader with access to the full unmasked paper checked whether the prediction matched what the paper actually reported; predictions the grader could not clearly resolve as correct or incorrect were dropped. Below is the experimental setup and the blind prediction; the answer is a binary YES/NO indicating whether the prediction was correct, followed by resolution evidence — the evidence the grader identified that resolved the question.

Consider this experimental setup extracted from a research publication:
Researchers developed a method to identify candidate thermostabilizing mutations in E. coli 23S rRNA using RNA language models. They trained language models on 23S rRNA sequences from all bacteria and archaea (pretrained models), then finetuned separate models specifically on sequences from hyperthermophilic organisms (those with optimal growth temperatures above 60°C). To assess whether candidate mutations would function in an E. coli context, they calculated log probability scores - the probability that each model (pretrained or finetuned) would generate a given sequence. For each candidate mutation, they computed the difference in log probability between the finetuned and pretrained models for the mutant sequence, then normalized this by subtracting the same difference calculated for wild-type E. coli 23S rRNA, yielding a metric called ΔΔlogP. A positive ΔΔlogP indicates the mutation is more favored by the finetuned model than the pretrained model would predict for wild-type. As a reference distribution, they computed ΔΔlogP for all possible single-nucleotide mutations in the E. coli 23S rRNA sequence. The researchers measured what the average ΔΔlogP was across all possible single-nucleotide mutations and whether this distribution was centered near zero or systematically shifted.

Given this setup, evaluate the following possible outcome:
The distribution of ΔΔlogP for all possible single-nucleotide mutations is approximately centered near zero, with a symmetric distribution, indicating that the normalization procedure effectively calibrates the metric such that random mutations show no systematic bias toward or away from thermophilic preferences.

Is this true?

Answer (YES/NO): NO